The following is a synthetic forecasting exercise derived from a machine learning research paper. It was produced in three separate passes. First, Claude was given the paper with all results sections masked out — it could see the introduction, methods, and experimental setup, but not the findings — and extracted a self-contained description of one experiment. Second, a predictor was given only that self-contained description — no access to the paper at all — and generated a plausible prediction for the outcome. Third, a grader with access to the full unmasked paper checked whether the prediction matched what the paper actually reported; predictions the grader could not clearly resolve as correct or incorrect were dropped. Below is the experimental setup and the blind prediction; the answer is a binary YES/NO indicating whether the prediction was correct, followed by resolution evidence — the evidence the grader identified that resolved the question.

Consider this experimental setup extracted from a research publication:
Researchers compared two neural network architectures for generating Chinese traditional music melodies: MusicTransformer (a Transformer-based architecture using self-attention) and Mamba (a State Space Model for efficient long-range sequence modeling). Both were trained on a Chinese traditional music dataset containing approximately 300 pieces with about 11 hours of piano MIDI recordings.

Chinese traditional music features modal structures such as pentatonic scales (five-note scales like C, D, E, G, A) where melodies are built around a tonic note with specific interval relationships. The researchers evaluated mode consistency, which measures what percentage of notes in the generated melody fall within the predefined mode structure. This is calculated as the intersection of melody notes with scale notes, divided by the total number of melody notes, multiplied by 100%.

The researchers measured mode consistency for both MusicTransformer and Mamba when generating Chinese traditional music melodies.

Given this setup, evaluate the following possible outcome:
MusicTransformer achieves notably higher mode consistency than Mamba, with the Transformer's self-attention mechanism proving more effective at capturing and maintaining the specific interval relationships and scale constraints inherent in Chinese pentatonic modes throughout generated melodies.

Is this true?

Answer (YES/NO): NO